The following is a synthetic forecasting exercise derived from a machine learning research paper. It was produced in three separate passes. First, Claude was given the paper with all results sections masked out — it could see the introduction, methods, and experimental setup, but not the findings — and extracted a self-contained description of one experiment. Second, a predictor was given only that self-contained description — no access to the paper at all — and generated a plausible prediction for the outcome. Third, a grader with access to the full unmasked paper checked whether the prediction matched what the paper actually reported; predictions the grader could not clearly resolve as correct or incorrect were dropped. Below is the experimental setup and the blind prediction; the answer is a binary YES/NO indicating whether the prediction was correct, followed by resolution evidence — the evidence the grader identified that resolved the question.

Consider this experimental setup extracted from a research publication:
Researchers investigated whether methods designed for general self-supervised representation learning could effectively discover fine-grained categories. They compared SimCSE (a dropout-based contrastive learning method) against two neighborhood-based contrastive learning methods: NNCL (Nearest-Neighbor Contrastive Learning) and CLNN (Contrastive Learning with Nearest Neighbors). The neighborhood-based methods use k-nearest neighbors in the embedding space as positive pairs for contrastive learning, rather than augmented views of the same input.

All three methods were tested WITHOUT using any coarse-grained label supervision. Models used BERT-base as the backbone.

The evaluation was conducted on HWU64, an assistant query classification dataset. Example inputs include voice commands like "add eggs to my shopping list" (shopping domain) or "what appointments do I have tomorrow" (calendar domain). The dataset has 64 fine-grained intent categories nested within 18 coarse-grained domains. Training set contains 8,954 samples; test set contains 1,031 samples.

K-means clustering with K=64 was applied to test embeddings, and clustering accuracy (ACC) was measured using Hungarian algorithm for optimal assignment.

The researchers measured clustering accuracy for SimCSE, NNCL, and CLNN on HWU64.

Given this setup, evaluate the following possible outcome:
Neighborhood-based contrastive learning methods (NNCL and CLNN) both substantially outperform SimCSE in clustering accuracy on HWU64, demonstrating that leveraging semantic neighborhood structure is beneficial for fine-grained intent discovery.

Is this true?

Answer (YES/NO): YES